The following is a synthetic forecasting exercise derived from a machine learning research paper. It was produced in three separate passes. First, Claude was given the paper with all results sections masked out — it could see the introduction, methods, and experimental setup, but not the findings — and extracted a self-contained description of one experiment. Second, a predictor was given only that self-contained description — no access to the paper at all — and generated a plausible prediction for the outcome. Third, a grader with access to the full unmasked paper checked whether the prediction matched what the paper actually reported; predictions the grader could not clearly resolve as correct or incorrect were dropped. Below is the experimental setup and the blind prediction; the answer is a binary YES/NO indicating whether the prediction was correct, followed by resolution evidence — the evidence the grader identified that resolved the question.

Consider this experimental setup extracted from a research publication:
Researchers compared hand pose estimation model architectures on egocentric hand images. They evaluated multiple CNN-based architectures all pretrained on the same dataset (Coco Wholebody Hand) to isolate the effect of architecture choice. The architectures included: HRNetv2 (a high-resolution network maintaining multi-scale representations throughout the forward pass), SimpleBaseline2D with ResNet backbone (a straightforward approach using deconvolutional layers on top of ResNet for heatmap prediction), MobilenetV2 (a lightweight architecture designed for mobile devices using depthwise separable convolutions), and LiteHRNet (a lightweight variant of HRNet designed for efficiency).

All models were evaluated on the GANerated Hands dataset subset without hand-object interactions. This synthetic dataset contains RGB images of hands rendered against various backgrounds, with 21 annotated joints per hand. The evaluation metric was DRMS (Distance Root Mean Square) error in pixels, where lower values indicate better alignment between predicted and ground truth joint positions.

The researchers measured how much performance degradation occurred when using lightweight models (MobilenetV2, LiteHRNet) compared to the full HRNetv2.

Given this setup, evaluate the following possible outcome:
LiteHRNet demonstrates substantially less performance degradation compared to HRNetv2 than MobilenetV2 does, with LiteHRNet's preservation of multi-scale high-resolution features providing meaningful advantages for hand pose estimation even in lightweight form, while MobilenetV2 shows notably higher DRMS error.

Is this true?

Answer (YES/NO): NO